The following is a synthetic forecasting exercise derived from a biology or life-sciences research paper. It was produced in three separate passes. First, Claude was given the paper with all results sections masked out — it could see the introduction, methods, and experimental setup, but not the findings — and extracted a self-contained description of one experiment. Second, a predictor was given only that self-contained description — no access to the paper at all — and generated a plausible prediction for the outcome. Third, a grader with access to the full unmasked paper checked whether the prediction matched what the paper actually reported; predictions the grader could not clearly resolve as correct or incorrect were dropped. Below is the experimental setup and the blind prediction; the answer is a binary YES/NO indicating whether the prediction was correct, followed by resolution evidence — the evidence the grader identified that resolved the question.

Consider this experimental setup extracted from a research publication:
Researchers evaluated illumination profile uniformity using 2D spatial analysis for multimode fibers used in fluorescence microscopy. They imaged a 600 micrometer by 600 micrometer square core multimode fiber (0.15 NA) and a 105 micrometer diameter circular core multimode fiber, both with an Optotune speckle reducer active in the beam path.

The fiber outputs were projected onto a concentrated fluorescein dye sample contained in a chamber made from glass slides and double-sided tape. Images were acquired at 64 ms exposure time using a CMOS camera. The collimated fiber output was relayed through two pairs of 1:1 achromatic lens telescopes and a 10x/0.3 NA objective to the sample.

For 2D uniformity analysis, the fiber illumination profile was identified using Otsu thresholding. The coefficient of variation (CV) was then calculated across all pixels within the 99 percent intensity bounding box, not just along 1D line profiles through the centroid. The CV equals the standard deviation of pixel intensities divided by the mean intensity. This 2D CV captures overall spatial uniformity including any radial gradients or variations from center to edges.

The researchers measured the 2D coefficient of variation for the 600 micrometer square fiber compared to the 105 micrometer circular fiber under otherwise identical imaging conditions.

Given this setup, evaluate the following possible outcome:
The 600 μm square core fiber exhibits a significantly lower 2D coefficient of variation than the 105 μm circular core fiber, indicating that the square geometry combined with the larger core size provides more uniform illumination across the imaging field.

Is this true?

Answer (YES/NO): NO